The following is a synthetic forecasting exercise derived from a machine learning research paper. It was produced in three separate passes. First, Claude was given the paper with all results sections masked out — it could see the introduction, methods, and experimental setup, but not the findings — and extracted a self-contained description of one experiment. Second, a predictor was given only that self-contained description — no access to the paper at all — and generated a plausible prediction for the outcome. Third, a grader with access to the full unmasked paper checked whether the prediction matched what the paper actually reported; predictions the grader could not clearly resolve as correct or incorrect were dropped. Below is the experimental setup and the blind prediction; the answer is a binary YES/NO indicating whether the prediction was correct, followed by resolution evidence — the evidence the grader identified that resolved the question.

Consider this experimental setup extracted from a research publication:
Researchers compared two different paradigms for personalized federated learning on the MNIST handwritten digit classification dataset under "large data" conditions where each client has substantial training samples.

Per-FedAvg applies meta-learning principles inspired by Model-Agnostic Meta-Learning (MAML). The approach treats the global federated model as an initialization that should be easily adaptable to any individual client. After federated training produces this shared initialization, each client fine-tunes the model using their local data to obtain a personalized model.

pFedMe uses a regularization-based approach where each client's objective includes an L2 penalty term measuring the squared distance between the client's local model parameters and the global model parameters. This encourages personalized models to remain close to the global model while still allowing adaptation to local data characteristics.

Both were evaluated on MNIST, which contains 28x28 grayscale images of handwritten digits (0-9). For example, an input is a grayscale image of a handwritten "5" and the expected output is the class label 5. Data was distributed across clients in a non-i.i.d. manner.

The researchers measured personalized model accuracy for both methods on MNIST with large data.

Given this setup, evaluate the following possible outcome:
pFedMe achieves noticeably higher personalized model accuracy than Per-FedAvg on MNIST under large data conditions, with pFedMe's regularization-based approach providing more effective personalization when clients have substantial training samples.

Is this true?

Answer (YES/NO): NO